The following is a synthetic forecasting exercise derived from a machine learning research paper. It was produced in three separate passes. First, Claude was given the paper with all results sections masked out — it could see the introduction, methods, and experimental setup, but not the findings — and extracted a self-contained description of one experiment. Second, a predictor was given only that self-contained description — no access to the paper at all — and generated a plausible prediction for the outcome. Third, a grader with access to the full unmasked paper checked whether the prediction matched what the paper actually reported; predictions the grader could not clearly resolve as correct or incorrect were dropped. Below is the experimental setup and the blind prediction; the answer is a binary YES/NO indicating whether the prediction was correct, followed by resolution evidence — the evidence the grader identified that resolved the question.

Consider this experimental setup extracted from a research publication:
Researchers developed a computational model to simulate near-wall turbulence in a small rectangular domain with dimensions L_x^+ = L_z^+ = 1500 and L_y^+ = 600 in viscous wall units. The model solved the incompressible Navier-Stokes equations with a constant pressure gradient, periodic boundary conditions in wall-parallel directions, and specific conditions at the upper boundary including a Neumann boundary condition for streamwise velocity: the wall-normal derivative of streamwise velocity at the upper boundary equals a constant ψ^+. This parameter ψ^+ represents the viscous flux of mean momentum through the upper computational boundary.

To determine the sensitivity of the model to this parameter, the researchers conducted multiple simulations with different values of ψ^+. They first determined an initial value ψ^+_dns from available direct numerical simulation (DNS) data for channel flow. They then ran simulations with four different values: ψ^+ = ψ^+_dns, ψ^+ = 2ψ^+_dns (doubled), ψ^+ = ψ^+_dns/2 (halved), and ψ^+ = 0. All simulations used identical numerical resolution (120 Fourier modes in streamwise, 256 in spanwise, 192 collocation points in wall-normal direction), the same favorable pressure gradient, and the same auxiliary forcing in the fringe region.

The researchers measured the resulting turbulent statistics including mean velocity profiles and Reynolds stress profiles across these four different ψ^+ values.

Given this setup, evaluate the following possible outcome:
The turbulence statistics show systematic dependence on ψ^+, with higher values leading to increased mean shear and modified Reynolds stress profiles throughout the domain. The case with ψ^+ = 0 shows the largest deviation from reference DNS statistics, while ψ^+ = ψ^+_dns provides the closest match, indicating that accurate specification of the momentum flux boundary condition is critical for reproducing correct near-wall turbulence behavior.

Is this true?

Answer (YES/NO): NO